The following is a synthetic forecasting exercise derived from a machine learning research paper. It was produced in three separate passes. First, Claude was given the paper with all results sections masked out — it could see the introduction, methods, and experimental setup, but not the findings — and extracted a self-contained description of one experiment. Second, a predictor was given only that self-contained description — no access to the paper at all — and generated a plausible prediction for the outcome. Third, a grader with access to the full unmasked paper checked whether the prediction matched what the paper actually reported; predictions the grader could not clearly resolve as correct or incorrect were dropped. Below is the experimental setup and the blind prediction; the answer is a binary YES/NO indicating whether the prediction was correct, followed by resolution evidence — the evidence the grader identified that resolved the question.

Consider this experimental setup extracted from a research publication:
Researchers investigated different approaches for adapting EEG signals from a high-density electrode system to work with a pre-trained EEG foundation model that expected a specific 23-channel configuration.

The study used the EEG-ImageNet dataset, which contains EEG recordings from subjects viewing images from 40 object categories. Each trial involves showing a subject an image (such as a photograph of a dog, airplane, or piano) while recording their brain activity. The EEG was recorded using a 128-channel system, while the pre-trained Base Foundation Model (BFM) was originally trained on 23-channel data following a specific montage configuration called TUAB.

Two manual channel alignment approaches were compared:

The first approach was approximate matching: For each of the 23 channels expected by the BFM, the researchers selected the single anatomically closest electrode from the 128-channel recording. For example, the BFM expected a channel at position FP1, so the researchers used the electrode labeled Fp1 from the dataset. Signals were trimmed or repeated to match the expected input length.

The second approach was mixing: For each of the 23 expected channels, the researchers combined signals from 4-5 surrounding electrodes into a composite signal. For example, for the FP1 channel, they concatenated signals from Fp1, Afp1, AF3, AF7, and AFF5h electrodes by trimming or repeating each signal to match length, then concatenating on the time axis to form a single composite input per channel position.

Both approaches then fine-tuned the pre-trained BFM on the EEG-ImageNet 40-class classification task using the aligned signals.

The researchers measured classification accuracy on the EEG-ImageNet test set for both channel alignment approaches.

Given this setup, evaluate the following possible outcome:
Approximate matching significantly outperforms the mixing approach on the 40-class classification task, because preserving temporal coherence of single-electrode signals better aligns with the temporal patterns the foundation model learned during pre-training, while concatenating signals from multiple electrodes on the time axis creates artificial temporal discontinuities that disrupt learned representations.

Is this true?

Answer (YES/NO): NO